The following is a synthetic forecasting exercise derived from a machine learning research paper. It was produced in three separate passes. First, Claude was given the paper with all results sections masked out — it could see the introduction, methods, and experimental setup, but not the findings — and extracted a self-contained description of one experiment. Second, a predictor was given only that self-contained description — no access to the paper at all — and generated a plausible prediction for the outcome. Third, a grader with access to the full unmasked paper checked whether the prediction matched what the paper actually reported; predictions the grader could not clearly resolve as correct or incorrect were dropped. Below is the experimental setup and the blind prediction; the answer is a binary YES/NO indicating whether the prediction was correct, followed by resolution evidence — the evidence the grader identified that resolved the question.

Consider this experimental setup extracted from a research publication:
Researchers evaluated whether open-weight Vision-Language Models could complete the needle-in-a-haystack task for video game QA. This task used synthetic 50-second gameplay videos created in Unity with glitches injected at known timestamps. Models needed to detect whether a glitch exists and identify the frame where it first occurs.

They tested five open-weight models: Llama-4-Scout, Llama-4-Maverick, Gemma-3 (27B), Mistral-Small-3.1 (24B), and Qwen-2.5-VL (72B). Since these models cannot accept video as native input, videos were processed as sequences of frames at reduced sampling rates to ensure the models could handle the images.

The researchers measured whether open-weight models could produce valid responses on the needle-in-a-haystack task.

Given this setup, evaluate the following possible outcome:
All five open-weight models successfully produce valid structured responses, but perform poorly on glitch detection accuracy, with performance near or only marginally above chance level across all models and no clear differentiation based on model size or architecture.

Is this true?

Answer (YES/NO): NO